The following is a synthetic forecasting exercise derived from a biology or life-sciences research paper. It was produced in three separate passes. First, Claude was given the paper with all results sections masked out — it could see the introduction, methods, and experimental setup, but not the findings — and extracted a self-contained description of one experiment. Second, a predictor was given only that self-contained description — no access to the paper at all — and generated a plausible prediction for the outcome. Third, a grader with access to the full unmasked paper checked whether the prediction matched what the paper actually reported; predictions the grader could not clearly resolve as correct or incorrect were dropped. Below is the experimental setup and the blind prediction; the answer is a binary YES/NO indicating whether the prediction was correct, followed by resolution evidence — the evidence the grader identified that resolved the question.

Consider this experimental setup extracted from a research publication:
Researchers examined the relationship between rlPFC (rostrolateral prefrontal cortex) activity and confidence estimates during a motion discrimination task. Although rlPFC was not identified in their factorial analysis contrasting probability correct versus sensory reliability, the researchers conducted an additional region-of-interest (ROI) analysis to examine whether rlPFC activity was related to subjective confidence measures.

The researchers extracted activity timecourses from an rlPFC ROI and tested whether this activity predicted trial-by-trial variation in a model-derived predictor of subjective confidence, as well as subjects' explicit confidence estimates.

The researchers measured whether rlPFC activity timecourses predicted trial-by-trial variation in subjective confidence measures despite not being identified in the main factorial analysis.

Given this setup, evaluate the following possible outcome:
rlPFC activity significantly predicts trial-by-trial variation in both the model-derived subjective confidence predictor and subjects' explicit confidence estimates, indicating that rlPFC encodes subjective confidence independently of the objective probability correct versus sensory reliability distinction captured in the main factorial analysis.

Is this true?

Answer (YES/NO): YES